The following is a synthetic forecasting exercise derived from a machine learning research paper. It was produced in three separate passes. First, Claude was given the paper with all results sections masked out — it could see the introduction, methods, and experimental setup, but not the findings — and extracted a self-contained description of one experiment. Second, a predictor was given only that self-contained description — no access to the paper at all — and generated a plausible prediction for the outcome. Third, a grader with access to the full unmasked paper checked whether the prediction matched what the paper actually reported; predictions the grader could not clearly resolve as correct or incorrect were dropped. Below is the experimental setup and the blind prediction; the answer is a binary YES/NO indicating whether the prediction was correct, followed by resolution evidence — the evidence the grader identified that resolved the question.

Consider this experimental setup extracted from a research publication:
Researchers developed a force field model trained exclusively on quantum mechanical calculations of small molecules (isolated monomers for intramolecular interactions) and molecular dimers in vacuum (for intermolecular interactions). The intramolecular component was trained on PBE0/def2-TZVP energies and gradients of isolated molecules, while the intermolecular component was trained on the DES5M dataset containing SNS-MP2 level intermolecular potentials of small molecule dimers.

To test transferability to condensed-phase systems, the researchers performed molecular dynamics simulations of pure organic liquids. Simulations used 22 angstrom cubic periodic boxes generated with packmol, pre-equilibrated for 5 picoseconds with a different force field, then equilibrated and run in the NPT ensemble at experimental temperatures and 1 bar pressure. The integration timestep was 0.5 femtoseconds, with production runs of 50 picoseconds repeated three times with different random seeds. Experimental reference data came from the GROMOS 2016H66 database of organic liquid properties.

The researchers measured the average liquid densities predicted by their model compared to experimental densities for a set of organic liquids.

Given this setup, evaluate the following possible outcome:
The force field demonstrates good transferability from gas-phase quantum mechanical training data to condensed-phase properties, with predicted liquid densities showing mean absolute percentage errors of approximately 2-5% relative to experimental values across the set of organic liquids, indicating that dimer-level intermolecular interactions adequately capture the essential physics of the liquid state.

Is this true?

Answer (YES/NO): YES